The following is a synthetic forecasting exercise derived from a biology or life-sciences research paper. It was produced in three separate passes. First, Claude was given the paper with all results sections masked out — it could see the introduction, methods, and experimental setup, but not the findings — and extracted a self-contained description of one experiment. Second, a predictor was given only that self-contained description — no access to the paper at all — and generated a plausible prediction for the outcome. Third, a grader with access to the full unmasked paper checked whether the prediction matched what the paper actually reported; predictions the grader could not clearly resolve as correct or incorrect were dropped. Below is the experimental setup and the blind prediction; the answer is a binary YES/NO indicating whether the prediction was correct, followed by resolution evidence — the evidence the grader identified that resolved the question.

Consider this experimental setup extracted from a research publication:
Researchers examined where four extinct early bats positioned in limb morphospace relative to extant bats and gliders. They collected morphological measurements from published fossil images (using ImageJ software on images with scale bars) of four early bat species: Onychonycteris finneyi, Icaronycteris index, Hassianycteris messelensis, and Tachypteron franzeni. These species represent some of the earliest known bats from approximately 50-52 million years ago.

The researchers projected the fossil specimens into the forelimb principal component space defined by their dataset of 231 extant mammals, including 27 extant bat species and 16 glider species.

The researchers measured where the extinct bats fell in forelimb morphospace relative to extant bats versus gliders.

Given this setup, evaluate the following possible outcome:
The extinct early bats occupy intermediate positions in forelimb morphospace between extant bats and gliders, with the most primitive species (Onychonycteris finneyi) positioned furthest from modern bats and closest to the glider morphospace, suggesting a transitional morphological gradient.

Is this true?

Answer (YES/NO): NO